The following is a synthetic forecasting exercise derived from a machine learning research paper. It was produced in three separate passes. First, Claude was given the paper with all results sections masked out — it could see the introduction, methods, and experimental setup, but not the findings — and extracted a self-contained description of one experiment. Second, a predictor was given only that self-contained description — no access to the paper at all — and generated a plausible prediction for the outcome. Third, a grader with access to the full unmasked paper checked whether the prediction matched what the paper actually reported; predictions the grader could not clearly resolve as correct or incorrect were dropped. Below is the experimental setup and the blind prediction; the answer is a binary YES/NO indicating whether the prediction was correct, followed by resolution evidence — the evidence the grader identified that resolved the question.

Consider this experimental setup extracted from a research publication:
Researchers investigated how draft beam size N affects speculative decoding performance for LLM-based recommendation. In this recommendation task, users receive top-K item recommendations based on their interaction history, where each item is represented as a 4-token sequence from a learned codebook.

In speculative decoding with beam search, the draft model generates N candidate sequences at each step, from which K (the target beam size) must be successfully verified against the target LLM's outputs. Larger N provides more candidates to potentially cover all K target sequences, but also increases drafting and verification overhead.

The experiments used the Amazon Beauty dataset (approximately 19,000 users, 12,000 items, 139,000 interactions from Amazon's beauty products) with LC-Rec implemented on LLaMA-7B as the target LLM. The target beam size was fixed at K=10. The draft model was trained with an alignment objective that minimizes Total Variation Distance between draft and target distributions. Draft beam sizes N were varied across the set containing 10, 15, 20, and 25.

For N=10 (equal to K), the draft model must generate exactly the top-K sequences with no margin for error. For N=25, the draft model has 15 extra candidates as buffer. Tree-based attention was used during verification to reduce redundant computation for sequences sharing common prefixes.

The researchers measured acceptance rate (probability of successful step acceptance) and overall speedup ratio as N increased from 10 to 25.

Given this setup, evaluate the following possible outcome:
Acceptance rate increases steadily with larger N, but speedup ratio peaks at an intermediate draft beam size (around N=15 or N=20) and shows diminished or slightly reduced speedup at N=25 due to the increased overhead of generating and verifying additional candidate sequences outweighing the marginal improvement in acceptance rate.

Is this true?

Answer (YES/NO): NO